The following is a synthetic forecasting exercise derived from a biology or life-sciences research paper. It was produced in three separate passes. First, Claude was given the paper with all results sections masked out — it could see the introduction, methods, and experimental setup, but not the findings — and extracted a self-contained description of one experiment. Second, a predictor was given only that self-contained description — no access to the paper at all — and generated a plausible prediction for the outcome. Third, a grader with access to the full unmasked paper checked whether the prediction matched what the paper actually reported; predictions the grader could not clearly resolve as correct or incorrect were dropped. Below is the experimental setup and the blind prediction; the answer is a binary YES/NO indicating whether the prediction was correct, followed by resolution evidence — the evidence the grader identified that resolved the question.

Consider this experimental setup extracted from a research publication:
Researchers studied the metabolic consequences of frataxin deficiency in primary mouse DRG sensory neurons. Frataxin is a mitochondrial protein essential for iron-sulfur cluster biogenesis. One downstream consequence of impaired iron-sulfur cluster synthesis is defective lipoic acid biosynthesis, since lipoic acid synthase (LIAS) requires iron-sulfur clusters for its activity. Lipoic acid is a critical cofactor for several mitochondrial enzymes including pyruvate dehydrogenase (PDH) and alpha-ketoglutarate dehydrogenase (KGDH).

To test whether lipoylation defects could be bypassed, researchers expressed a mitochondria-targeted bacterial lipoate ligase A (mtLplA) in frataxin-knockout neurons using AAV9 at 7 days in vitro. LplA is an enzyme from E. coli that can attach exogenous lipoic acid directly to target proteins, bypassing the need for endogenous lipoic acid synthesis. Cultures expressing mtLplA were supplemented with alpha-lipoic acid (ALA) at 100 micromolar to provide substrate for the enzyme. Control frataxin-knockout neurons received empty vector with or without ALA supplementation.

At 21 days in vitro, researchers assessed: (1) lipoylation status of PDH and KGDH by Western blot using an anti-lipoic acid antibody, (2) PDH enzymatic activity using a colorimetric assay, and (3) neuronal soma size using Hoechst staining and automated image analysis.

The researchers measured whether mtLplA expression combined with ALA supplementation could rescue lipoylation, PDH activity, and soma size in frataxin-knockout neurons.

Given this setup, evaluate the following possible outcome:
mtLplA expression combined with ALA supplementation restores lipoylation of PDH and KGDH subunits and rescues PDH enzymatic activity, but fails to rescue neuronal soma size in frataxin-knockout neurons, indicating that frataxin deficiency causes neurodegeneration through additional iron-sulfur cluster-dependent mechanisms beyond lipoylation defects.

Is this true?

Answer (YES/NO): NO